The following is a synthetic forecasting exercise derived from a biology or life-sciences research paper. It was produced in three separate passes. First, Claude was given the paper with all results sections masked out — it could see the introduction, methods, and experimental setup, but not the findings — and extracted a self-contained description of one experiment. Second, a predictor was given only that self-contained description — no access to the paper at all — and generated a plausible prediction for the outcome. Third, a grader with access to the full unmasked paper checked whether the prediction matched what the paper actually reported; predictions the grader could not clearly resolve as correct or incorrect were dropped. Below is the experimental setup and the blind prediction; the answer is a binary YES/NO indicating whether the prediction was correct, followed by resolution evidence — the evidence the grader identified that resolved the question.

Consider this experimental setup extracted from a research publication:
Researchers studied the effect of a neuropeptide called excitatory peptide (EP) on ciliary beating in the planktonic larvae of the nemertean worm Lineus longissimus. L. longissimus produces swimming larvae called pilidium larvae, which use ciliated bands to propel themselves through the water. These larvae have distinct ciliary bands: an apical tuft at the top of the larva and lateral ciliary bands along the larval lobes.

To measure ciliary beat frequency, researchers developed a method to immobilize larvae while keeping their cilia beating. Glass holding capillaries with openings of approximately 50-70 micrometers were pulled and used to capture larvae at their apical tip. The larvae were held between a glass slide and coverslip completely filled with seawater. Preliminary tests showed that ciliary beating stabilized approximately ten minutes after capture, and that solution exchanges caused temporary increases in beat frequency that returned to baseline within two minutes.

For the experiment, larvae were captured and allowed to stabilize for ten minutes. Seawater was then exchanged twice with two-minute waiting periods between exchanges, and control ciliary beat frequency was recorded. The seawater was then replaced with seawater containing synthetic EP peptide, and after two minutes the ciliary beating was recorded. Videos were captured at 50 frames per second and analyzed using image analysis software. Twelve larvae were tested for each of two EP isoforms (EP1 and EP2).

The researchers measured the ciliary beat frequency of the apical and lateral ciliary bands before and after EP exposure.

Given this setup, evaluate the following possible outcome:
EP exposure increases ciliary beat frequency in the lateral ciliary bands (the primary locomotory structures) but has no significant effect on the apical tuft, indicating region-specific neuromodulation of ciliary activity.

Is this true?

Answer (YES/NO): NO